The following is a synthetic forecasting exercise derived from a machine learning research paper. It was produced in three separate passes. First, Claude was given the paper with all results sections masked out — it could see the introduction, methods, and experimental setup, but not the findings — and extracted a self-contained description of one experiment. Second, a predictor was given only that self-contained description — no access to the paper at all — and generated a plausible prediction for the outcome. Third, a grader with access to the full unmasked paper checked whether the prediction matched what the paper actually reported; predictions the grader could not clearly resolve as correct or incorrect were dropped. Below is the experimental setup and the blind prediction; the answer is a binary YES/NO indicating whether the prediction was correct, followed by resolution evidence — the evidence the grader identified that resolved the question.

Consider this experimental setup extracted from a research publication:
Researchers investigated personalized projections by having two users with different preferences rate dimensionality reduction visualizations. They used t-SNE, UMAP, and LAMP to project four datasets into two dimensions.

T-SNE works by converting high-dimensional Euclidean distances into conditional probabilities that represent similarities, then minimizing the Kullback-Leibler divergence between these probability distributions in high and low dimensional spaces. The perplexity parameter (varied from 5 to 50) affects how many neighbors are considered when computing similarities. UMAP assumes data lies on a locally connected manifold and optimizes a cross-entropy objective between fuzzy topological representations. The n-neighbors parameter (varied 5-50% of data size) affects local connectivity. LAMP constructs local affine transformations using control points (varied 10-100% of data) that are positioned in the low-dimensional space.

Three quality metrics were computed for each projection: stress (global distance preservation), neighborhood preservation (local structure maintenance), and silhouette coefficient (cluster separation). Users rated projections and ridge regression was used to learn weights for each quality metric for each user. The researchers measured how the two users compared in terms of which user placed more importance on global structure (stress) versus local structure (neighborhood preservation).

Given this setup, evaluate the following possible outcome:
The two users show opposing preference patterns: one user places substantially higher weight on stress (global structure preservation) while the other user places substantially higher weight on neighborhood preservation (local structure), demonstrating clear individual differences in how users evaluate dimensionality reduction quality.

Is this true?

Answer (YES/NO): YES